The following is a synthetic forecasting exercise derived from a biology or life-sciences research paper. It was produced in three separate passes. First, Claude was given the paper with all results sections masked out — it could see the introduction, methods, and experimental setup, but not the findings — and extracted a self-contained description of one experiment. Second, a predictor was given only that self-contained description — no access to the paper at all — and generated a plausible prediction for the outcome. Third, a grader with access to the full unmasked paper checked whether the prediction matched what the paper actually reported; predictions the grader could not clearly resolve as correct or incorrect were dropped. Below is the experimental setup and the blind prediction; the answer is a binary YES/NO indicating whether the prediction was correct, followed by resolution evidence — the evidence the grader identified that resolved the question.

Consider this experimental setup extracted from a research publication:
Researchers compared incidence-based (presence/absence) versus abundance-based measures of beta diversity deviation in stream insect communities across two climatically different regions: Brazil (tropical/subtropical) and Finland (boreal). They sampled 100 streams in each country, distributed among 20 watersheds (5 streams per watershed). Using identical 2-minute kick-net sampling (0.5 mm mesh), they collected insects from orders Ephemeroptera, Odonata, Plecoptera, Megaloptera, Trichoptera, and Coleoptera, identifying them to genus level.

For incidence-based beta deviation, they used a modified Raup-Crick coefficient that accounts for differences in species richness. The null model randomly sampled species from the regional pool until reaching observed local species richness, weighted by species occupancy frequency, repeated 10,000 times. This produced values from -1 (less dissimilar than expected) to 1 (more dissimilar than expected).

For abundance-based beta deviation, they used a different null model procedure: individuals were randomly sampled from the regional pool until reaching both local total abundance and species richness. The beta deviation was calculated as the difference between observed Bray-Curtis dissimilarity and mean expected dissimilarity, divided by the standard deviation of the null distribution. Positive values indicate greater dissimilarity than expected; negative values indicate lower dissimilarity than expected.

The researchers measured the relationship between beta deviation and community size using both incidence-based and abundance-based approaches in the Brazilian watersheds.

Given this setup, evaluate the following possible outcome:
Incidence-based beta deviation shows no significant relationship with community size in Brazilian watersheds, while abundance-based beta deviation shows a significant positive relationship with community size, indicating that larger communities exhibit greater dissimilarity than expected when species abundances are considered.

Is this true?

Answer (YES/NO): NO